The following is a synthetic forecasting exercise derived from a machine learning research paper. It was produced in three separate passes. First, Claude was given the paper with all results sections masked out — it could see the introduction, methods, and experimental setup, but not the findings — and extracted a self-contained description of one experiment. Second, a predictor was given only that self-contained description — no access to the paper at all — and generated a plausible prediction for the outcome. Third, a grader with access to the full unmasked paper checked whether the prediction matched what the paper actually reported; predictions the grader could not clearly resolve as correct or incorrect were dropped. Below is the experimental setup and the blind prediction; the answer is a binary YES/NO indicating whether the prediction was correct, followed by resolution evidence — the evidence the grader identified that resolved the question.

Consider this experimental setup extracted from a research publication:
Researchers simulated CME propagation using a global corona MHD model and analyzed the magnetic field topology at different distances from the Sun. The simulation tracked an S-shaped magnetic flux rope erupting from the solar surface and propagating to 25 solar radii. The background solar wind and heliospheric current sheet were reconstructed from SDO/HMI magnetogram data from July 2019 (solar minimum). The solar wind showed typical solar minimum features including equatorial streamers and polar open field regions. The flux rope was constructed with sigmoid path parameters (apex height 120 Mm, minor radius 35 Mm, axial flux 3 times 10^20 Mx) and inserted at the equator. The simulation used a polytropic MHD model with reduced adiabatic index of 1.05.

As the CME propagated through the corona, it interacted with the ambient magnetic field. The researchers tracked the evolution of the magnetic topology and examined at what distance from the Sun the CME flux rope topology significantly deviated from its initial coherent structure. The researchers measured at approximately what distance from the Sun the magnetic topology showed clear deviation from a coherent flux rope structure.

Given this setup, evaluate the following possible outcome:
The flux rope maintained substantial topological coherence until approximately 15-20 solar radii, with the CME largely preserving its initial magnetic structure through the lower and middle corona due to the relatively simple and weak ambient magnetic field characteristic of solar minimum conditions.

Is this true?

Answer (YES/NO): YES